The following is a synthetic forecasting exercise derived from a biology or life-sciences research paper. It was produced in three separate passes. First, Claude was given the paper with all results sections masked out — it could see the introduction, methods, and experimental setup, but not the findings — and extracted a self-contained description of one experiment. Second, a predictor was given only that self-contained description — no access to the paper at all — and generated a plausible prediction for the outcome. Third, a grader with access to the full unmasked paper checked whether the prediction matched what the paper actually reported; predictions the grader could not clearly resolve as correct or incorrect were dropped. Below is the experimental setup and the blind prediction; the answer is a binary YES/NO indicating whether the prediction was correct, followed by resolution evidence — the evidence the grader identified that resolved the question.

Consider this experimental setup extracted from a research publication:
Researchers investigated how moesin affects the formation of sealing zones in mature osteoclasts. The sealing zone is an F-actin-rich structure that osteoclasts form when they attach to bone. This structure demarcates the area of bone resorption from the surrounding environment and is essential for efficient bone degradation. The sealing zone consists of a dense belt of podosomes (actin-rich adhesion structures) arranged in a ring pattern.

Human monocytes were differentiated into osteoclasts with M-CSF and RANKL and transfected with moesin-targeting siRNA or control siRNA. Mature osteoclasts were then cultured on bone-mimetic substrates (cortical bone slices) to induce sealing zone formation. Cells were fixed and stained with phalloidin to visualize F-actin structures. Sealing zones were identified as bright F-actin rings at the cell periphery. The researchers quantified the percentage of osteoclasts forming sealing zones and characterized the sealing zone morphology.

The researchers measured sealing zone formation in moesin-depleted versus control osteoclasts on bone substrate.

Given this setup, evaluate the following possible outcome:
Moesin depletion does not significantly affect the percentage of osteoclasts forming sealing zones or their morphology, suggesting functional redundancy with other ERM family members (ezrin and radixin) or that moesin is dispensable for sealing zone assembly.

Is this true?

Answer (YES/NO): NO